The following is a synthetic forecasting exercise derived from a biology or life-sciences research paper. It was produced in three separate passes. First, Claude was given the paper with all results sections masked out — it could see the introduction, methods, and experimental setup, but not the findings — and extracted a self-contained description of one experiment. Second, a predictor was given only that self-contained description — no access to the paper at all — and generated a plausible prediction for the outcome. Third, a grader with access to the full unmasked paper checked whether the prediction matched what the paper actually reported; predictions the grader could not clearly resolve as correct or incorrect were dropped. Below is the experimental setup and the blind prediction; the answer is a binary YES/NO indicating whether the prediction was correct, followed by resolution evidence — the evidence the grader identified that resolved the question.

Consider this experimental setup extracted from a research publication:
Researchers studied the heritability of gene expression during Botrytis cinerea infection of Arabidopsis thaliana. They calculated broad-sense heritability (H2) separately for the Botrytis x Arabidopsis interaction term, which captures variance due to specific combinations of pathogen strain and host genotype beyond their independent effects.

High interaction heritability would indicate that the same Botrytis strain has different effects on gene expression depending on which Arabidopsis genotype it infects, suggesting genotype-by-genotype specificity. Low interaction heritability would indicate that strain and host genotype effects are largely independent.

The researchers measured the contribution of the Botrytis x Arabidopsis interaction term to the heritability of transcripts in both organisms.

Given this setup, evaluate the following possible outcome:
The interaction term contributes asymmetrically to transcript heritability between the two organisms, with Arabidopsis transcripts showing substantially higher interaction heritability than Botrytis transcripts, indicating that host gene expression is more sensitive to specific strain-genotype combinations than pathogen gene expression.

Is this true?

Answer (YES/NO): NO